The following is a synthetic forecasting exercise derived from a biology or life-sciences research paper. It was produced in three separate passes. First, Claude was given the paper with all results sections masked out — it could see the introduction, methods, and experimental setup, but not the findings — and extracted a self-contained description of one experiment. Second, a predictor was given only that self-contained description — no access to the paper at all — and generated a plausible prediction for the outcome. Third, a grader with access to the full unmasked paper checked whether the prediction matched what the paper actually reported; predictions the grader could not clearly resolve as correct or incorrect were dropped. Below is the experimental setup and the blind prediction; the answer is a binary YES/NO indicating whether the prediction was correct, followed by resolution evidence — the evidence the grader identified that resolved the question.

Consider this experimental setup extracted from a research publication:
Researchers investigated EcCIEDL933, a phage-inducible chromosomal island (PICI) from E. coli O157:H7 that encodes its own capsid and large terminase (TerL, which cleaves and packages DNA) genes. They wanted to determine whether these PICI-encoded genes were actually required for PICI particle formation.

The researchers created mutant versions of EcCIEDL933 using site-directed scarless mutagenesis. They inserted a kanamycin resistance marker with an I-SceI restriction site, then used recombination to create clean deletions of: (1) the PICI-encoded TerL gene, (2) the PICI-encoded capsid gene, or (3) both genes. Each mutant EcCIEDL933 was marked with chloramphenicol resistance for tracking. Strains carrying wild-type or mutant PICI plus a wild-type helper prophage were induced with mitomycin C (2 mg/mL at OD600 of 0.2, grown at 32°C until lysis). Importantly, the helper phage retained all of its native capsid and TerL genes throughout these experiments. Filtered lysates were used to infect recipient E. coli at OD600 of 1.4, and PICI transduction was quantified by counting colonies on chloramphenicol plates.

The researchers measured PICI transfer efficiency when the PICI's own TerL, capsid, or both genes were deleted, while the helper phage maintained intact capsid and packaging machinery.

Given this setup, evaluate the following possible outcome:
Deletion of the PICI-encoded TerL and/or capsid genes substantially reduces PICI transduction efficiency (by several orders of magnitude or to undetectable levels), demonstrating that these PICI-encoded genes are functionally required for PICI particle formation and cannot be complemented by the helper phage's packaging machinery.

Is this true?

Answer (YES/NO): YES